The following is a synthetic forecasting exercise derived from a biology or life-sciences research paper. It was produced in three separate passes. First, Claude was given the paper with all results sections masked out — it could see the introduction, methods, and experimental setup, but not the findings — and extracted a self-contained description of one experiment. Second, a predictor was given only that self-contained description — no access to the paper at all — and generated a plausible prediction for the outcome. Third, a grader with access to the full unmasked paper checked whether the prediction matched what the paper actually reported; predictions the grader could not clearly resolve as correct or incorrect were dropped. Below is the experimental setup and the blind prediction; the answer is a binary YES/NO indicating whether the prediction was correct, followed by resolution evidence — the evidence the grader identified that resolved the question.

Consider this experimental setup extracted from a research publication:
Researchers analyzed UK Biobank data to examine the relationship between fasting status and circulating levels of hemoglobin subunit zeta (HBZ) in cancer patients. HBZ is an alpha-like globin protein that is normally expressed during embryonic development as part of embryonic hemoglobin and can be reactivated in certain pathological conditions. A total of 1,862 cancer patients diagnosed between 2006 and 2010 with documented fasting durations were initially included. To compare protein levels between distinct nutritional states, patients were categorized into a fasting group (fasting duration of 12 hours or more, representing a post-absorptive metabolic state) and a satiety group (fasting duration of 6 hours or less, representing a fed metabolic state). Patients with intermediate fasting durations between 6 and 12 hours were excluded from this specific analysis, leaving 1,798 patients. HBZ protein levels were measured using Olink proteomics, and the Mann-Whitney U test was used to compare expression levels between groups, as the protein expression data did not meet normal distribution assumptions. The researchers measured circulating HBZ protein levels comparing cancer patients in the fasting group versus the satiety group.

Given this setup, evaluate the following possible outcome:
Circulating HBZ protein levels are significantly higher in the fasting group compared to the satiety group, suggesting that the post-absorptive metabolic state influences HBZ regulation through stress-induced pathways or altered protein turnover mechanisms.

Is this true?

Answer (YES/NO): NO